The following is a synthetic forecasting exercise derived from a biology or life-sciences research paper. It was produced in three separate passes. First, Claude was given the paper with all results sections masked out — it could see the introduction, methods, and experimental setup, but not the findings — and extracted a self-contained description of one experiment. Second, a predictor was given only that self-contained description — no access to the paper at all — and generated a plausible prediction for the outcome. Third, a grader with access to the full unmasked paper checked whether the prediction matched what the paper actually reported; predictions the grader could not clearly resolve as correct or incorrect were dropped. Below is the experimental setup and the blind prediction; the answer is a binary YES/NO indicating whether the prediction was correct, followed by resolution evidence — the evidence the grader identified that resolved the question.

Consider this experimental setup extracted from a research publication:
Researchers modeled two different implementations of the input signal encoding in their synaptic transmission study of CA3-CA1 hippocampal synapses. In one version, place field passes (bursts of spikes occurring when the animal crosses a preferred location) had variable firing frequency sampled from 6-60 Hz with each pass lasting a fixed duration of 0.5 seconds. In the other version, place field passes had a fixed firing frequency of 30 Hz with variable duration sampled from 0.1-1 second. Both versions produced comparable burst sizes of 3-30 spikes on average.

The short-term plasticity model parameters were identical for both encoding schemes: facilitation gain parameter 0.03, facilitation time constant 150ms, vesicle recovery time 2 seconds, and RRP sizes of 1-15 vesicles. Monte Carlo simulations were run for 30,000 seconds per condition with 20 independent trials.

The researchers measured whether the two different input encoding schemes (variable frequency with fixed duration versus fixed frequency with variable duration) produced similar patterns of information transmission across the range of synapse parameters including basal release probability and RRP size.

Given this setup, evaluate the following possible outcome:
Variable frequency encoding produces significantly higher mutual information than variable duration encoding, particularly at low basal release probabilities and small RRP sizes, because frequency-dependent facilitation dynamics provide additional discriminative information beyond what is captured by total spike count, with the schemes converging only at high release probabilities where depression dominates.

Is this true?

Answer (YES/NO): NO